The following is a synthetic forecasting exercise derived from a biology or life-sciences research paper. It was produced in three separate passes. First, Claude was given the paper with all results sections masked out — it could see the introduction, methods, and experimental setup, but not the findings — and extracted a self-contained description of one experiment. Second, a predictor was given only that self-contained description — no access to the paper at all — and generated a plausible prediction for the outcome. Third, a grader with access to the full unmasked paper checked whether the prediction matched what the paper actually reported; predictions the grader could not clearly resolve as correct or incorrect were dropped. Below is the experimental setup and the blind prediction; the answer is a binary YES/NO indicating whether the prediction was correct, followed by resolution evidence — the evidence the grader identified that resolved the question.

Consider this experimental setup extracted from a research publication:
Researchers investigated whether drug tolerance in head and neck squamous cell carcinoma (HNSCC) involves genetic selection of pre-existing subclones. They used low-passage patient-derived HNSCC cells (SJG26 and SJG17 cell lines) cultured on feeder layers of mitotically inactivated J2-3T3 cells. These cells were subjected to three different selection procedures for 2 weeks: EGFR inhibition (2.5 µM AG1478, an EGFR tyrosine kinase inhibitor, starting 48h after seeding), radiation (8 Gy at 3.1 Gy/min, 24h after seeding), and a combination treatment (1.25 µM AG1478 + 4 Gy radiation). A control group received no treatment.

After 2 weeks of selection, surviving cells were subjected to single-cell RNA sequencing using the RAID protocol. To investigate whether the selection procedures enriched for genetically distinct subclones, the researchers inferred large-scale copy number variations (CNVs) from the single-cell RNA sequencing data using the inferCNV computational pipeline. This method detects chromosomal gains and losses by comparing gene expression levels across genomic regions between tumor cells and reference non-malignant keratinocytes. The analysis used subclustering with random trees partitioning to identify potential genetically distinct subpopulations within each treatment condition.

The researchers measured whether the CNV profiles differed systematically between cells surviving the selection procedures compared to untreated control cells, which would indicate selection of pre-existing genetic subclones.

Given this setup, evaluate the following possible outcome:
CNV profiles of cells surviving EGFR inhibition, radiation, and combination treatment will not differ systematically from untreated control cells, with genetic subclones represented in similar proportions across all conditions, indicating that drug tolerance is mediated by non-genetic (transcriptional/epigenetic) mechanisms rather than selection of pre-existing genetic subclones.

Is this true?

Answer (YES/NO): YES